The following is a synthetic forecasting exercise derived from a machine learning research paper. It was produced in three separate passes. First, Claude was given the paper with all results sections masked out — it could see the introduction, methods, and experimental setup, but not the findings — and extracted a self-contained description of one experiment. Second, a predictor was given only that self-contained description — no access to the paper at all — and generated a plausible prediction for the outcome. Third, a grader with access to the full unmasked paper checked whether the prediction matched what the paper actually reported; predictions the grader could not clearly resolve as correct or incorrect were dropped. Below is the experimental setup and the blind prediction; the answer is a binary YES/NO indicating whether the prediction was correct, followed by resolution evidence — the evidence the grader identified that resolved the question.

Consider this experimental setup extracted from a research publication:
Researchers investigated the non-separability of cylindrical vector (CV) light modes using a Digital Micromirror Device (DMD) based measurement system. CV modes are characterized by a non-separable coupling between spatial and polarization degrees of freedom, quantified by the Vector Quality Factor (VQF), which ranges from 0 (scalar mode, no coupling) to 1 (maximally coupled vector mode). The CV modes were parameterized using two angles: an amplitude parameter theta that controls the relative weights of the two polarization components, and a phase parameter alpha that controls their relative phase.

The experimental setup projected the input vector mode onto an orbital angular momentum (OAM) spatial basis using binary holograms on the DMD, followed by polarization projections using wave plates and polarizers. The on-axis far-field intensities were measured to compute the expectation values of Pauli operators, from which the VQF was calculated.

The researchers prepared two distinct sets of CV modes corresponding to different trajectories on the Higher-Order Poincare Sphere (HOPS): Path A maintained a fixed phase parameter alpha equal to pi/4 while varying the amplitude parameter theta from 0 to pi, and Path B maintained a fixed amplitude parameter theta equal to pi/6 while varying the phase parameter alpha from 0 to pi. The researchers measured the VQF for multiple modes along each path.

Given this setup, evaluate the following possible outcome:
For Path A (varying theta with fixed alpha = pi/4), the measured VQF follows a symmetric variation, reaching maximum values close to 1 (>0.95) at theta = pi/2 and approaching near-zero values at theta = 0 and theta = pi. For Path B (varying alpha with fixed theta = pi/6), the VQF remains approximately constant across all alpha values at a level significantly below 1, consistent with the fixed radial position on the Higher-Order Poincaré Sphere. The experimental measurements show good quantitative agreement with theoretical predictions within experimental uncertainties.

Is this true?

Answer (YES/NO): NO